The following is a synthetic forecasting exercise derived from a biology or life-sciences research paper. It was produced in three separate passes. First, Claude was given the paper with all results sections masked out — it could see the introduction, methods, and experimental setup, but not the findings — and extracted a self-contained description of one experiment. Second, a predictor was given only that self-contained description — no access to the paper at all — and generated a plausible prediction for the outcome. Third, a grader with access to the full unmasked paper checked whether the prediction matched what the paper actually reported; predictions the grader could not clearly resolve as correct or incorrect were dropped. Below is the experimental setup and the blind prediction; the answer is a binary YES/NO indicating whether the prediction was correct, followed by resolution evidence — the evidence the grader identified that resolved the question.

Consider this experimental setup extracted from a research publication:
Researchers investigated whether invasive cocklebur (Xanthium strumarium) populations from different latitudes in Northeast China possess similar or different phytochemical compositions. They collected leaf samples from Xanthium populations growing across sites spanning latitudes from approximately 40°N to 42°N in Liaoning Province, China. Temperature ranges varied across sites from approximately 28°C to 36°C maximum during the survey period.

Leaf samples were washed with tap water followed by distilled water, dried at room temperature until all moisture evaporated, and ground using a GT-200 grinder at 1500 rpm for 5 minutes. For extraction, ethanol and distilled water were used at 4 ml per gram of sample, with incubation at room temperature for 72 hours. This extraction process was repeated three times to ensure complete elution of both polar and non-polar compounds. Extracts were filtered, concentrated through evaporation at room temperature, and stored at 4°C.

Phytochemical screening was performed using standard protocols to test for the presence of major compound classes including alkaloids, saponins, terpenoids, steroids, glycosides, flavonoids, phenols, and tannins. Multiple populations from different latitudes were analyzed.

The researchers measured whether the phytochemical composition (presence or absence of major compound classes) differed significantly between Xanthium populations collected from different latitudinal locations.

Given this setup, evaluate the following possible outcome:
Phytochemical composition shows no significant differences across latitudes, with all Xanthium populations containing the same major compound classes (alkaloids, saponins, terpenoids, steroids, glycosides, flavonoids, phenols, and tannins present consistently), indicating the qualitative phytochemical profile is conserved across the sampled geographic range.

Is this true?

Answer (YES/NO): YES